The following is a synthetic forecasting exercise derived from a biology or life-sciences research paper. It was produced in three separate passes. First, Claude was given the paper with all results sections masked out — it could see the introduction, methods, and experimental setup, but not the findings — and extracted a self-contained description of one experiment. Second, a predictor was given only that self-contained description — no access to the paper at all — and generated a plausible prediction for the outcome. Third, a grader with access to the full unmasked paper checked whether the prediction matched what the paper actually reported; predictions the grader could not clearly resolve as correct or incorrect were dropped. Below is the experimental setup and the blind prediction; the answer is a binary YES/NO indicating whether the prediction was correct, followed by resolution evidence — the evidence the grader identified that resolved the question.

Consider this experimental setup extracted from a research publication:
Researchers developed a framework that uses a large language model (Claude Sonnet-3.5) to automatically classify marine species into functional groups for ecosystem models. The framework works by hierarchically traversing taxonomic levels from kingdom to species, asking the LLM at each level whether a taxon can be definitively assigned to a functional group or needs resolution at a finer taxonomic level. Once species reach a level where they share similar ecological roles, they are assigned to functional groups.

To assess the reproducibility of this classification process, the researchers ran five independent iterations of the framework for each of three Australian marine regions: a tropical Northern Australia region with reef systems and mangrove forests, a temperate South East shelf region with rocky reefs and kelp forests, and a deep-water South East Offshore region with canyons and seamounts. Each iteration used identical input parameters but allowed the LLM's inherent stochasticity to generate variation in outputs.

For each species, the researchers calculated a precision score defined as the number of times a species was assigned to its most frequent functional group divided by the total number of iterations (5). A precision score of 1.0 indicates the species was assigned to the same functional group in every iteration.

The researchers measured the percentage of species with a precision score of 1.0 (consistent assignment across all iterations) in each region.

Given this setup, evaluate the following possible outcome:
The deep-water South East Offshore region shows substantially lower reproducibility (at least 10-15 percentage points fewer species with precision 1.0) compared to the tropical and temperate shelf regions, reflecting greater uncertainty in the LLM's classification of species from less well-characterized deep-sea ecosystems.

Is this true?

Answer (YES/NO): NO